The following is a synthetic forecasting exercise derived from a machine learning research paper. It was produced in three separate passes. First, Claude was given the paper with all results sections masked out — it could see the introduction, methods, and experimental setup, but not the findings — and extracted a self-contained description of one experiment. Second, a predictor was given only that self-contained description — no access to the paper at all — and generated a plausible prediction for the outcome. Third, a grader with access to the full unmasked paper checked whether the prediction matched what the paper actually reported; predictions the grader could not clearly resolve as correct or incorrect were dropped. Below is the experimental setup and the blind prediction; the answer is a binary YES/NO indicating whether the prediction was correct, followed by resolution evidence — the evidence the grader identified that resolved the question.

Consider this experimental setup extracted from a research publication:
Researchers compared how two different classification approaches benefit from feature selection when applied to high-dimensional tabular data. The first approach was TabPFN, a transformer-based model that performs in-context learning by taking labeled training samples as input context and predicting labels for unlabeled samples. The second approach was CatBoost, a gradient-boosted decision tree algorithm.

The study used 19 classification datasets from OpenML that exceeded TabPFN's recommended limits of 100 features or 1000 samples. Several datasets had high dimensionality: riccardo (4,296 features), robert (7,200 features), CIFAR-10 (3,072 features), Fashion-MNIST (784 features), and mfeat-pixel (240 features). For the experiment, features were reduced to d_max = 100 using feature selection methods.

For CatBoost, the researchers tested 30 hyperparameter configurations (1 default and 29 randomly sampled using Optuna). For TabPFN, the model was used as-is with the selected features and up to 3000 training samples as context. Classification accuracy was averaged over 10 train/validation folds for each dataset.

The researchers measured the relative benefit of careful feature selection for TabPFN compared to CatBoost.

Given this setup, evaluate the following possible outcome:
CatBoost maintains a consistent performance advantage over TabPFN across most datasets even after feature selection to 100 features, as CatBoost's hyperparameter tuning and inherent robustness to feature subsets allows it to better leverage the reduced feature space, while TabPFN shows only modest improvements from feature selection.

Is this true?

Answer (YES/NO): NO